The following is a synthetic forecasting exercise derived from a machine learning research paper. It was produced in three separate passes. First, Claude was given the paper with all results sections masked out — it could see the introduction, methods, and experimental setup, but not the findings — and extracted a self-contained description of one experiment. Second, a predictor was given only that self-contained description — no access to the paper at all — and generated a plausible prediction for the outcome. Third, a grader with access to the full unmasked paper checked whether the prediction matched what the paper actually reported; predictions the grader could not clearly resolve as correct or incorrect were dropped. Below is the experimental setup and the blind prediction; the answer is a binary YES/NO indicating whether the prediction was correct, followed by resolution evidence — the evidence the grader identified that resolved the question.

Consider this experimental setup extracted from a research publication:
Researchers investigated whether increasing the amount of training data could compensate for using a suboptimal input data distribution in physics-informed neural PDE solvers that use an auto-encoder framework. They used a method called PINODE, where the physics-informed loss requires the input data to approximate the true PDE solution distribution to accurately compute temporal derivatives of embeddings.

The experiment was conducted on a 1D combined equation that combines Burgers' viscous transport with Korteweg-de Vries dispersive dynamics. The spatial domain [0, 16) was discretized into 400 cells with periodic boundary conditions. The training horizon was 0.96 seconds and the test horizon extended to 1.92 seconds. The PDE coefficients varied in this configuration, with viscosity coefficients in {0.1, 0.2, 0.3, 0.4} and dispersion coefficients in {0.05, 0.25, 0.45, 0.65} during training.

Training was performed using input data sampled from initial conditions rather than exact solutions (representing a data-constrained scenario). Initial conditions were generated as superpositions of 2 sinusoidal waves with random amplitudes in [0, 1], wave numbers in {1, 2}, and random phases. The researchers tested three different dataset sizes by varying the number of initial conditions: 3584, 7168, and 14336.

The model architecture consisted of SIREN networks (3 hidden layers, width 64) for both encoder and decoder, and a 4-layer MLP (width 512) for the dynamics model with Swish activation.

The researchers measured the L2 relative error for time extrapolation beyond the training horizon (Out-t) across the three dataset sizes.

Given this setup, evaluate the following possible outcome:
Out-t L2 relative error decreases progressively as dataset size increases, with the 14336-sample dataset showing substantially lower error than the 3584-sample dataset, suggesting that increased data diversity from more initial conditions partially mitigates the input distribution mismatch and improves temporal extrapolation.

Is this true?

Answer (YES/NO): NO